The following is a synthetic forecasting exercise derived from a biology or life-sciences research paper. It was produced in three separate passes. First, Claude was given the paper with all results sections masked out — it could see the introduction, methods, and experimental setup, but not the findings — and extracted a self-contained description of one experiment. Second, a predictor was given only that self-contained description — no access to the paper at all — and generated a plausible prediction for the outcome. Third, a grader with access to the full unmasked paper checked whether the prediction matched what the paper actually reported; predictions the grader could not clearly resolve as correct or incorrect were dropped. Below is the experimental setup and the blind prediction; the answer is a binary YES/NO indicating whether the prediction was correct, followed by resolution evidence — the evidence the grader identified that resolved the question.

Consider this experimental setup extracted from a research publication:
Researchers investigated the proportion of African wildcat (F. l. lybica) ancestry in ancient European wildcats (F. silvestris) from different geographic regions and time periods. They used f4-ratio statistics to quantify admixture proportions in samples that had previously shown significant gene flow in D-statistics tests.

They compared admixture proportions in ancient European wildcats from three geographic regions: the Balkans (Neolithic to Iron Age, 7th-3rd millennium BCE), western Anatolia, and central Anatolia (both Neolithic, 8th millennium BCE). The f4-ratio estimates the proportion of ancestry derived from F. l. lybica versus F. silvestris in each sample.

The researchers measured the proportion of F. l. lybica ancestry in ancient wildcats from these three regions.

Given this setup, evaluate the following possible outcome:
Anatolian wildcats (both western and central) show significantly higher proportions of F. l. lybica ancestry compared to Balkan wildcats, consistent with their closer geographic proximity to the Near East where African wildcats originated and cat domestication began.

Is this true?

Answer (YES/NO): YES